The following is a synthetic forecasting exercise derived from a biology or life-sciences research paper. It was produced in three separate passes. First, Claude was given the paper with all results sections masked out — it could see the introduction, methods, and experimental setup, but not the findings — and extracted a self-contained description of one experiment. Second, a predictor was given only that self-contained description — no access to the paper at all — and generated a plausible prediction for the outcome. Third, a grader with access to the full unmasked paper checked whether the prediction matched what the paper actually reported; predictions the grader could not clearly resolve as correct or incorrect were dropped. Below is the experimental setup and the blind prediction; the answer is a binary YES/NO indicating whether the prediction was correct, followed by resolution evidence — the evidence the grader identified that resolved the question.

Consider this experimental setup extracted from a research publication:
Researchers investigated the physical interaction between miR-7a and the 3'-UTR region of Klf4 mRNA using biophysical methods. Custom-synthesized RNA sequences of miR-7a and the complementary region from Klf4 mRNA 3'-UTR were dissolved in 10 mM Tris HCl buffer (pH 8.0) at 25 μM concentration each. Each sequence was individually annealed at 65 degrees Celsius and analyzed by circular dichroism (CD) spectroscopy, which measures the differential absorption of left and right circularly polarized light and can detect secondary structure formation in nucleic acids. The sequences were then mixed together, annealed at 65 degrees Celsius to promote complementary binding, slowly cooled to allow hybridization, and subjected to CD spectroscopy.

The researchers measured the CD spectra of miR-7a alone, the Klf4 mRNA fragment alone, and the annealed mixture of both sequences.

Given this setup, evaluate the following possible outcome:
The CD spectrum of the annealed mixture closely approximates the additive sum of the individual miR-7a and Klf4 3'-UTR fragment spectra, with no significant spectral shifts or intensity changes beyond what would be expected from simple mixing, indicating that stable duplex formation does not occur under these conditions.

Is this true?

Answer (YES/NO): NO